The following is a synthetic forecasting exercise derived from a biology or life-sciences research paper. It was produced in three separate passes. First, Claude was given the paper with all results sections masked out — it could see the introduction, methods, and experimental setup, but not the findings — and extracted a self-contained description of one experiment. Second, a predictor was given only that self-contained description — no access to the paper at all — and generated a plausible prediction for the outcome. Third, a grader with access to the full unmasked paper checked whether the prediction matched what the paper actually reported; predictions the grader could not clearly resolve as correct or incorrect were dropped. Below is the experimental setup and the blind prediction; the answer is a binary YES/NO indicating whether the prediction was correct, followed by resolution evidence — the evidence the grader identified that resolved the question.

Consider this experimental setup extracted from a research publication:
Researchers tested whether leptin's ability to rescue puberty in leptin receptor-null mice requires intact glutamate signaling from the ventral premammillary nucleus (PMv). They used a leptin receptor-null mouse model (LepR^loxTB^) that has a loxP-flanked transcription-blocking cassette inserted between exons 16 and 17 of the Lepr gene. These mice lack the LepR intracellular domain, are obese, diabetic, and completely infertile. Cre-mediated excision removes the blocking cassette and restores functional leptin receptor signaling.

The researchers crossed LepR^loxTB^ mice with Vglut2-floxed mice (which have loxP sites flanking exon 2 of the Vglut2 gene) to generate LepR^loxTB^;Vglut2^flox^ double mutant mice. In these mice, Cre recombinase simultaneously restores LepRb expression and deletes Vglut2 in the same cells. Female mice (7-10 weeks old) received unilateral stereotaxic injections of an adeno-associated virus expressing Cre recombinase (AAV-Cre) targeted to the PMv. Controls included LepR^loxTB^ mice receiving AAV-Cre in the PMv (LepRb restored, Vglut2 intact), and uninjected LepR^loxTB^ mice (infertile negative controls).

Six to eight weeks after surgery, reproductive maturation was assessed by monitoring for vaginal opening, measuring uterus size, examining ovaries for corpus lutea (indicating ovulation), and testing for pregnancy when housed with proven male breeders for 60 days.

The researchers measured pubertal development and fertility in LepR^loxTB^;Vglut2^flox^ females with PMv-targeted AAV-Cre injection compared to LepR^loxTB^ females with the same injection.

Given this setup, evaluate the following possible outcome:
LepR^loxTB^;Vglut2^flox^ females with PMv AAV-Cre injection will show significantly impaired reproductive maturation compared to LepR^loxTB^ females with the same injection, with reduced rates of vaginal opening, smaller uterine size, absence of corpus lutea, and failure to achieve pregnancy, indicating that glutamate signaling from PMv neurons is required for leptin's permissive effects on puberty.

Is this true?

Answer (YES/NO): YES